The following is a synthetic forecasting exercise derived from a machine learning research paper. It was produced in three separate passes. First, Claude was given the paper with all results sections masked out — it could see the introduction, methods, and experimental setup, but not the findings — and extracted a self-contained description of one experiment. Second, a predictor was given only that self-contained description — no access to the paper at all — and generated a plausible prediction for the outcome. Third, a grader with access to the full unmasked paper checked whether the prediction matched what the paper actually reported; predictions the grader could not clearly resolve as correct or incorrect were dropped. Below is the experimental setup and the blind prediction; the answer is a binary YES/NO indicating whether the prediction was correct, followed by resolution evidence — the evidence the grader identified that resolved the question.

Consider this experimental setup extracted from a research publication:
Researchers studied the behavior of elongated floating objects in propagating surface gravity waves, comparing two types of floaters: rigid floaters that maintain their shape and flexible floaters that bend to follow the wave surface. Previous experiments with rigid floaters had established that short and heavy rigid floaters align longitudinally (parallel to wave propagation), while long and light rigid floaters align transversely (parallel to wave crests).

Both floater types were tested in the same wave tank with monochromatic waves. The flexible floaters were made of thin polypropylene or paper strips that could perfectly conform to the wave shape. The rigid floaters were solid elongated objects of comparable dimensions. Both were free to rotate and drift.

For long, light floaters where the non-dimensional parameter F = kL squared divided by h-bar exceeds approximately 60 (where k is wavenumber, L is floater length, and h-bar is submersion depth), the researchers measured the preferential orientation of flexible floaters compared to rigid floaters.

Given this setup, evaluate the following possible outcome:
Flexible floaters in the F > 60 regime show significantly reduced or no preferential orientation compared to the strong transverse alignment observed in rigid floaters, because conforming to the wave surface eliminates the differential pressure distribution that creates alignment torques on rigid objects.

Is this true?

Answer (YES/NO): NO